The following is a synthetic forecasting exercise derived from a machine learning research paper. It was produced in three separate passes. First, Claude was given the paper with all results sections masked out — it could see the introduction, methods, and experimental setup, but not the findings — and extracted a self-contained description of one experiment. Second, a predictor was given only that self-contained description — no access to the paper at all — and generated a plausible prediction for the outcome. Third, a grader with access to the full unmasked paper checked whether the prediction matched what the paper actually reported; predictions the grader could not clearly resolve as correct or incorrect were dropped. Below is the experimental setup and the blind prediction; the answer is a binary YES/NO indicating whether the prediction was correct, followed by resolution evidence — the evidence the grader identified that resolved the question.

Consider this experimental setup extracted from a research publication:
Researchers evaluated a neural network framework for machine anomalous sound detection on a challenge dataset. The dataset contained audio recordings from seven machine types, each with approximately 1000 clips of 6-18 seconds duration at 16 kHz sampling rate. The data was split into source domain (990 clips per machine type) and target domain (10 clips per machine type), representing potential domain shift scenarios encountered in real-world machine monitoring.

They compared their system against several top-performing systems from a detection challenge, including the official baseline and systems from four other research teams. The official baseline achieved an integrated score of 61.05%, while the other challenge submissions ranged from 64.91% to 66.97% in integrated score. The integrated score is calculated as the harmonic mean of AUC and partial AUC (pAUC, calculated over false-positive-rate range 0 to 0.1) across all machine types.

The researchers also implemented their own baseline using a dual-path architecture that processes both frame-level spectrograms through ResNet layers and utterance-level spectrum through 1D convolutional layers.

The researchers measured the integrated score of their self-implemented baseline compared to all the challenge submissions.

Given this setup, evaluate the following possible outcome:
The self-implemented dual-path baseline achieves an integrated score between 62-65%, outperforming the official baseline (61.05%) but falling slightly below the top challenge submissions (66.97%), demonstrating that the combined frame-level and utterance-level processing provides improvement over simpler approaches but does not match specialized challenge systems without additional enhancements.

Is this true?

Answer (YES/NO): NO